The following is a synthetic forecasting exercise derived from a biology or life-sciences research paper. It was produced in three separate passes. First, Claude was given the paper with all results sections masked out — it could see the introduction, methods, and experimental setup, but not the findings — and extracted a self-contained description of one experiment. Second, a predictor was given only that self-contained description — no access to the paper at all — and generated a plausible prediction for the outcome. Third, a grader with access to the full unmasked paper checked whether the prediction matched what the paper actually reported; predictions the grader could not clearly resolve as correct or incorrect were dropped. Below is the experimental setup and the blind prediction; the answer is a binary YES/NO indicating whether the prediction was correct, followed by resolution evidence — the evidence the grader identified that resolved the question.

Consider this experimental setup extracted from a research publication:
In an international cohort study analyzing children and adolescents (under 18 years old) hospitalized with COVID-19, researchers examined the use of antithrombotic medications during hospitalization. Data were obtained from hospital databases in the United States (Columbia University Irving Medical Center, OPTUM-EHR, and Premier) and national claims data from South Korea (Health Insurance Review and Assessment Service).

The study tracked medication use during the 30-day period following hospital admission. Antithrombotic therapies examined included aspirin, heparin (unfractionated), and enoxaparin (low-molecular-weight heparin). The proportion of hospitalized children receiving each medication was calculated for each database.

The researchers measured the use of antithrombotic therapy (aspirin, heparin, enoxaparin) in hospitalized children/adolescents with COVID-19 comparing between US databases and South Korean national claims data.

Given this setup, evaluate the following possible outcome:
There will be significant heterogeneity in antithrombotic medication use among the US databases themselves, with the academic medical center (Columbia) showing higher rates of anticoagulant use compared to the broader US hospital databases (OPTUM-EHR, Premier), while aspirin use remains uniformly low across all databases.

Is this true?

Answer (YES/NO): NO